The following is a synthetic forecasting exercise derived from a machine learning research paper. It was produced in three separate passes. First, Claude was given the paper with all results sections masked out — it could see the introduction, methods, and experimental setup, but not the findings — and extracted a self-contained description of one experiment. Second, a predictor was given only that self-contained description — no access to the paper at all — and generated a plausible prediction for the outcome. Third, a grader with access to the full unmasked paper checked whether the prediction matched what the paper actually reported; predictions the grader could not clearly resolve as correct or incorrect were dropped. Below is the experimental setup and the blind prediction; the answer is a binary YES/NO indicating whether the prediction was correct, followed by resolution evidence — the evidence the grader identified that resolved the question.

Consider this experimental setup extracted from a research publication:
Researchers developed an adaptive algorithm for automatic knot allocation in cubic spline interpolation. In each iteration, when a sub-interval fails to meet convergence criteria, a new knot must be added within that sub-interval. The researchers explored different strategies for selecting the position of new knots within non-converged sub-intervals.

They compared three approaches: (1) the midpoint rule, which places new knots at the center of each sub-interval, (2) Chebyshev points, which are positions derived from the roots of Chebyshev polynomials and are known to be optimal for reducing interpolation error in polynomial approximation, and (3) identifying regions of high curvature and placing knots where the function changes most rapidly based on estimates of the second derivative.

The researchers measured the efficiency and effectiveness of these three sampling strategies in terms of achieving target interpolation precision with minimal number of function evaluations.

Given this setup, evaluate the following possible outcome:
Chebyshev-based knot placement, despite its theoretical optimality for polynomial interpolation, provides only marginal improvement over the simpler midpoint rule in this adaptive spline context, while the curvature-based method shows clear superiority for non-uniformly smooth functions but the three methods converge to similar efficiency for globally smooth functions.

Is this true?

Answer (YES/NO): NO